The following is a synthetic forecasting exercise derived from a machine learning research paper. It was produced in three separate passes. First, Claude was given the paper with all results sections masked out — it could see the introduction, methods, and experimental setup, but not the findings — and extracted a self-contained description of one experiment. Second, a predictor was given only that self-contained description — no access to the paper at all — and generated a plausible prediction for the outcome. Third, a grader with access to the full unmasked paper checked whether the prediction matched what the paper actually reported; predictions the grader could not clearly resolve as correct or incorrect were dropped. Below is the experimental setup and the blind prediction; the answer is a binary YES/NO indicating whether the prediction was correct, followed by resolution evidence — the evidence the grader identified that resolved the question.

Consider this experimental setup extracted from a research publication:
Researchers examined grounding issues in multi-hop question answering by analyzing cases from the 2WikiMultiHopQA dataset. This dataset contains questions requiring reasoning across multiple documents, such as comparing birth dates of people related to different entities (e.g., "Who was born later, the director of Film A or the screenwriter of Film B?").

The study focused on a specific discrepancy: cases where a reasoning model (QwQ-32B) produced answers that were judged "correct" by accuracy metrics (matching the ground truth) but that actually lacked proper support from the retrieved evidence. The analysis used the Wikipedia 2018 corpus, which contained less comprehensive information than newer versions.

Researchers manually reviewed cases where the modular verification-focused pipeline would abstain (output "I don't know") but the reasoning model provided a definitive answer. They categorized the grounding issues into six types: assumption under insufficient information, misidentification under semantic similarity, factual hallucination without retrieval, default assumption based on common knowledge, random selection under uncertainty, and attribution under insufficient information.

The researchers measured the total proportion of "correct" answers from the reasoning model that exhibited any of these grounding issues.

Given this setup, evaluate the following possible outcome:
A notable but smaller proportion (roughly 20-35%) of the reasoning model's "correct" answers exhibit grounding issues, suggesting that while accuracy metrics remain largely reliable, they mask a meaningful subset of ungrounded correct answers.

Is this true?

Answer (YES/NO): NO